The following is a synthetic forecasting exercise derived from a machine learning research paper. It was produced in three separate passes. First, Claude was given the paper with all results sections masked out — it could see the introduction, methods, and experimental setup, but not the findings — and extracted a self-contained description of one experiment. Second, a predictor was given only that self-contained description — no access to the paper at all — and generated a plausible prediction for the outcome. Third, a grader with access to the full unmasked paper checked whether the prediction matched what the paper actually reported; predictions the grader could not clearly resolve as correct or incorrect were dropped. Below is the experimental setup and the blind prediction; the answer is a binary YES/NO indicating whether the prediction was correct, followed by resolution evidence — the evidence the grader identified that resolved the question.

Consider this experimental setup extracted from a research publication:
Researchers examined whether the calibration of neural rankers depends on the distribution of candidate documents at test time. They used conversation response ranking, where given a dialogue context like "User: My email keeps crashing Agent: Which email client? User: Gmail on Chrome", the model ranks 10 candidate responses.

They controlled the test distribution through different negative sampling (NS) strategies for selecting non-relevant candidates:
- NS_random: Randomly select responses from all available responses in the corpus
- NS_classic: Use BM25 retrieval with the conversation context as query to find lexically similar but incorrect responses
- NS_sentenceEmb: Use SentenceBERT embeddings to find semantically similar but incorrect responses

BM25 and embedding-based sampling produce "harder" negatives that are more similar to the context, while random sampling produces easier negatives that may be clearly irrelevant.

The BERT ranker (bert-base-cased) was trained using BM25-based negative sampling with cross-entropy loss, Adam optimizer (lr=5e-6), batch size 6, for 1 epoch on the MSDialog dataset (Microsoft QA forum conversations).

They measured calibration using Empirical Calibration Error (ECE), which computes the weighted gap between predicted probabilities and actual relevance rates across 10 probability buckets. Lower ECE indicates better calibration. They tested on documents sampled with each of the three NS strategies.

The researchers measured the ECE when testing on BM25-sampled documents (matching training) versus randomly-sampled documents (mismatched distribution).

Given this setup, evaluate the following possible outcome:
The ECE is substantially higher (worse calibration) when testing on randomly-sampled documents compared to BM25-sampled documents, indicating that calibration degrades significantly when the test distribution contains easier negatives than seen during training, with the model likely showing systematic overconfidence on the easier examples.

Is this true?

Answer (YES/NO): YES